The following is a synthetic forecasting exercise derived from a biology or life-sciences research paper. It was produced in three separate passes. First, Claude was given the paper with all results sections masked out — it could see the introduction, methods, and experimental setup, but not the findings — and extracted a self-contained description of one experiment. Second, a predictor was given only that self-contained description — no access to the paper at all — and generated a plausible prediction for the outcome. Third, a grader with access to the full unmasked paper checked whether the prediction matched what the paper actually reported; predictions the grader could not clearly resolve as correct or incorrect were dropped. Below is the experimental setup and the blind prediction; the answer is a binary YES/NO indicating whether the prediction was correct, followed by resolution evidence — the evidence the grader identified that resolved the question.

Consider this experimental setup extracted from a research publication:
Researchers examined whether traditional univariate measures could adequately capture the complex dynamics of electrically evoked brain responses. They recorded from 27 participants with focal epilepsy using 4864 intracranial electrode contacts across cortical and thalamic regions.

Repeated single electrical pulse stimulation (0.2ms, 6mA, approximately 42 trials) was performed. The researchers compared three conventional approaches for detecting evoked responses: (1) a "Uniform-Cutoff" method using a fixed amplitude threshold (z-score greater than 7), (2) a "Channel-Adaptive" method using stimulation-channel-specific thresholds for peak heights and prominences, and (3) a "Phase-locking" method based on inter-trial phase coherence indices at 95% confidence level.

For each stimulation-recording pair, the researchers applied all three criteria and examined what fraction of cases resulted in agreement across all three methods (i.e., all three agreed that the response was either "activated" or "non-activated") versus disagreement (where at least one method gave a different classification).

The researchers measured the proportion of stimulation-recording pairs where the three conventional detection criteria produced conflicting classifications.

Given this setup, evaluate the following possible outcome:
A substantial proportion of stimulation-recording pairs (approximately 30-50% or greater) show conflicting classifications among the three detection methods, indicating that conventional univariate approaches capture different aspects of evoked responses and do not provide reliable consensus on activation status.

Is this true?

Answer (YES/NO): YES